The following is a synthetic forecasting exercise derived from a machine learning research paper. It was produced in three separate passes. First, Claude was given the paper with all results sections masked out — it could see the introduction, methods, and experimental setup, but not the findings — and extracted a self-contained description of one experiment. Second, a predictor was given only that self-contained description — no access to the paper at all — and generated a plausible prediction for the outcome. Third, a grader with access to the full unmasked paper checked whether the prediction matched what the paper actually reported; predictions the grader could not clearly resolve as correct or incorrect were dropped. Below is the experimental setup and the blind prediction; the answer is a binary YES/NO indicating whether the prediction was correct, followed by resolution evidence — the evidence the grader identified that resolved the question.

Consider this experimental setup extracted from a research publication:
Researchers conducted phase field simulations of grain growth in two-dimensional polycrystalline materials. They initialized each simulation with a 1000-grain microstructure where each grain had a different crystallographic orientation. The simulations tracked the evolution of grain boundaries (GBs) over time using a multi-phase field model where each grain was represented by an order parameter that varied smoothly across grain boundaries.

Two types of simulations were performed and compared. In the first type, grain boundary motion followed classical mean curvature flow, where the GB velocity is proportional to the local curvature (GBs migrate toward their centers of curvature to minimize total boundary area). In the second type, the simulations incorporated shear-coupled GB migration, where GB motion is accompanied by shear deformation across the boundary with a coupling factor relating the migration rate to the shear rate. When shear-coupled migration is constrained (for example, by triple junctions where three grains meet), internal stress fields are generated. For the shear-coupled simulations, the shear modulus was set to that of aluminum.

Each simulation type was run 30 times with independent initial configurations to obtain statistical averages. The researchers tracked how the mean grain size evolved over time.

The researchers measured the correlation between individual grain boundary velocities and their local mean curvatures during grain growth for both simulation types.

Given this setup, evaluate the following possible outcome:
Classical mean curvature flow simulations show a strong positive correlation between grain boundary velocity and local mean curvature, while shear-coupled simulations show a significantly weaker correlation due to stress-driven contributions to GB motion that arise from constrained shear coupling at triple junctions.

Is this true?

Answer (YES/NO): YES